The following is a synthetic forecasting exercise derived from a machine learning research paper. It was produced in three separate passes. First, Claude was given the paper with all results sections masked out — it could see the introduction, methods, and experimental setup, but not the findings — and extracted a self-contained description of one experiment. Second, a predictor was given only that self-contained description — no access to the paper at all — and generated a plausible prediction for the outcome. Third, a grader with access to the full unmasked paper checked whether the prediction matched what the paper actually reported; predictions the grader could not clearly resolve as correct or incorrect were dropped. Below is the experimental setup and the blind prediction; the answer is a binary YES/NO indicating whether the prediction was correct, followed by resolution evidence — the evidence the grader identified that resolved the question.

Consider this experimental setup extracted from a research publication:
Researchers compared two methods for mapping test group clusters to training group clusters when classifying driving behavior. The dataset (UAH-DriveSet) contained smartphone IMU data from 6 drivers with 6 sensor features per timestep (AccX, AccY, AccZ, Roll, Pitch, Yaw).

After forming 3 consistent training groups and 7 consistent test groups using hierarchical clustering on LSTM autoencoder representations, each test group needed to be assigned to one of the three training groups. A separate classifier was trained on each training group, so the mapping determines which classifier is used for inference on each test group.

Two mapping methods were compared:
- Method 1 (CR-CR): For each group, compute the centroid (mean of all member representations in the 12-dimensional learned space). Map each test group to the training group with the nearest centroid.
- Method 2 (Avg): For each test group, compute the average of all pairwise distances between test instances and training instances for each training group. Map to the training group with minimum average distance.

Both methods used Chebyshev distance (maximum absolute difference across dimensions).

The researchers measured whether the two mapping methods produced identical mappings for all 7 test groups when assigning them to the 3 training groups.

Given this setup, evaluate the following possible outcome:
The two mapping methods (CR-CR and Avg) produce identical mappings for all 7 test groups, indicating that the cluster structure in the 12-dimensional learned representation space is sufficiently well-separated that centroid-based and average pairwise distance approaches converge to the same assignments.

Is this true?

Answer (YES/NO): NO